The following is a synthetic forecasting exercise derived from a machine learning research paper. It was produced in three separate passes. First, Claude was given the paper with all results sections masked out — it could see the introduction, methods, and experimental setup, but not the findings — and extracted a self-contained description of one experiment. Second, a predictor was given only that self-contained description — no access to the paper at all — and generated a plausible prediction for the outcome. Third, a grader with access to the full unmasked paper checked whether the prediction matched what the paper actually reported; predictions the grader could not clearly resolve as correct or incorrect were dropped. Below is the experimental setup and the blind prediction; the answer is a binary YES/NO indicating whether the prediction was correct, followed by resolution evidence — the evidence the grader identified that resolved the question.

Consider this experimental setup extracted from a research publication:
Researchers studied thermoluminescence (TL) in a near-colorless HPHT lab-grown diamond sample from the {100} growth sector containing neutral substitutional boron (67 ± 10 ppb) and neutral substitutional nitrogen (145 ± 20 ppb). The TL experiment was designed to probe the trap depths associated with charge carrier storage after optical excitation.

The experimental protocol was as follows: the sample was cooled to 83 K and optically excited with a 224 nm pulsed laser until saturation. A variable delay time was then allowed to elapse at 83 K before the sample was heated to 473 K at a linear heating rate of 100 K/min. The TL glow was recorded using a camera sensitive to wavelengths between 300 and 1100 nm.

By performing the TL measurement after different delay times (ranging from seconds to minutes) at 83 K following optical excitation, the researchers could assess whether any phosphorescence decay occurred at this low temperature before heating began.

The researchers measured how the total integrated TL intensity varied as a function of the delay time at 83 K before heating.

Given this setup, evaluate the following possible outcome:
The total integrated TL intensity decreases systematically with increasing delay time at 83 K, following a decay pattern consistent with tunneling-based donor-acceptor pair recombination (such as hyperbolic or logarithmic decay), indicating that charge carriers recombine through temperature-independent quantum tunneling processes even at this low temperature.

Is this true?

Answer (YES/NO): YES